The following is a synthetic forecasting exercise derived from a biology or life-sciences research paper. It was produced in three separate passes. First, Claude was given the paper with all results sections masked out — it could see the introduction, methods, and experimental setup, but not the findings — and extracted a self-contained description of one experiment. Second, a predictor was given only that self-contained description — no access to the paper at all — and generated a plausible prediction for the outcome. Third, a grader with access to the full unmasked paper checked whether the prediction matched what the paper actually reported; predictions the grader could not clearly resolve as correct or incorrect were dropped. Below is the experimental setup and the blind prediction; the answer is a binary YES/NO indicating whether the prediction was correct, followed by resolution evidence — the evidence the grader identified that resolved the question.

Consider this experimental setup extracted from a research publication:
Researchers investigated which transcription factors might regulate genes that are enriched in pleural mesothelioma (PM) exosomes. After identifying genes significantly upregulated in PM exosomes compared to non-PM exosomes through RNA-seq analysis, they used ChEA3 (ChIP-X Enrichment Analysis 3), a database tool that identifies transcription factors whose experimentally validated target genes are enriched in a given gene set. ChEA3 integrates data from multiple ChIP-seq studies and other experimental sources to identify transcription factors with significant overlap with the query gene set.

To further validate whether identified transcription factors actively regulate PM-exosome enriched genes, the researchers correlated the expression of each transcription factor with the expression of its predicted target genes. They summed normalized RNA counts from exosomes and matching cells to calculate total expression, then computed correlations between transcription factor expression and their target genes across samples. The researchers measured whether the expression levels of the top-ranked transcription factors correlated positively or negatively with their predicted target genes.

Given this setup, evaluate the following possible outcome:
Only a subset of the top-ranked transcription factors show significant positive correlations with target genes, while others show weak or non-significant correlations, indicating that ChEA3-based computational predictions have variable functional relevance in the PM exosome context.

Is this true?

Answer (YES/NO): NO